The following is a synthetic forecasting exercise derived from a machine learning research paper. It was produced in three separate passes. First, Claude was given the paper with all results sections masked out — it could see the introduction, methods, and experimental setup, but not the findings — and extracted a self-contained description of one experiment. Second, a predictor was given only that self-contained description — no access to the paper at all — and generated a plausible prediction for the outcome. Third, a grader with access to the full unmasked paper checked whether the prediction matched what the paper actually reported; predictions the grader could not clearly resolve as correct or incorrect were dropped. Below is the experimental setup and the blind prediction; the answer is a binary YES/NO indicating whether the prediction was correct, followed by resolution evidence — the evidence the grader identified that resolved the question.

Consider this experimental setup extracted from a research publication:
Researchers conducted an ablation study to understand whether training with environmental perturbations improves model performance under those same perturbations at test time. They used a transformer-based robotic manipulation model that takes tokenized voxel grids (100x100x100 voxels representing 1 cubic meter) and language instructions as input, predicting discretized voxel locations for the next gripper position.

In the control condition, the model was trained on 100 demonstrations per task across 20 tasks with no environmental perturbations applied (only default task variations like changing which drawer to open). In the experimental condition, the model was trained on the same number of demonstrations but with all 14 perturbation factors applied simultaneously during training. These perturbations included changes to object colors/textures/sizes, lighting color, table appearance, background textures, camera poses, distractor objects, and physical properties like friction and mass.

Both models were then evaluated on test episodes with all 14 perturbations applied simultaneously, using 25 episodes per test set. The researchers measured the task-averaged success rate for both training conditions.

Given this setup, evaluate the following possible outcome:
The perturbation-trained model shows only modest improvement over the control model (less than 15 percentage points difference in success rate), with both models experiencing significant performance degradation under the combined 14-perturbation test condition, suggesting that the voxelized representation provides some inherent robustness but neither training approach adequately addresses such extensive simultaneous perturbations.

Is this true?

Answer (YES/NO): NO